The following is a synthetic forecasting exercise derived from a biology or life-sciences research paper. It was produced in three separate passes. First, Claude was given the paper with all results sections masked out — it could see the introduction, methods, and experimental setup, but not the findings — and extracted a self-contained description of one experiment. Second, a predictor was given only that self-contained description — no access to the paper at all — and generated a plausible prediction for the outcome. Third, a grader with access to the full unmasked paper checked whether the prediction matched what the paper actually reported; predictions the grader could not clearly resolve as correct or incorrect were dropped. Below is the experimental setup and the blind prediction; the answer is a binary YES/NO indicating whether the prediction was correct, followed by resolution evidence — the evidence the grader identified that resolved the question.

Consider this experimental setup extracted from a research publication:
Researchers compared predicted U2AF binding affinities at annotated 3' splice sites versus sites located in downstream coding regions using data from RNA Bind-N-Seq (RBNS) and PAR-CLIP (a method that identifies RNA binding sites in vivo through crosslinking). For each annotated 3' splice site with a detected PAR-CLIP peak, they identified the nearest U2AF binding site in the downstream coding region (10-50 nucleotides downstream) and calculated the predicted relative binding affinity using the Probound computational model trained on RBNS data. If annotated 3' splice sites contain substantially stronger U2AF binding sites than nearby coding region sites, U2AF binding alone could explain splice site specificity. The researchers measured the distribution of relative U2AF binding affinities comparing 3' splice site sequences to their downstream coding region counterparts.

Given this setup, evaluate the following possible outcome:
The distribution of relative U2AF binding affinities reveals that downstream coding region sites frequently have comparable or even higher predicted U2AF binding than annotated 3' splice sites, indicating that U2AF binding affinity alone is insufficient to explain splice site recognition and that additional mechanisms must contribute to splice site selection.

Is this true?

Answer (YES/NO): YES